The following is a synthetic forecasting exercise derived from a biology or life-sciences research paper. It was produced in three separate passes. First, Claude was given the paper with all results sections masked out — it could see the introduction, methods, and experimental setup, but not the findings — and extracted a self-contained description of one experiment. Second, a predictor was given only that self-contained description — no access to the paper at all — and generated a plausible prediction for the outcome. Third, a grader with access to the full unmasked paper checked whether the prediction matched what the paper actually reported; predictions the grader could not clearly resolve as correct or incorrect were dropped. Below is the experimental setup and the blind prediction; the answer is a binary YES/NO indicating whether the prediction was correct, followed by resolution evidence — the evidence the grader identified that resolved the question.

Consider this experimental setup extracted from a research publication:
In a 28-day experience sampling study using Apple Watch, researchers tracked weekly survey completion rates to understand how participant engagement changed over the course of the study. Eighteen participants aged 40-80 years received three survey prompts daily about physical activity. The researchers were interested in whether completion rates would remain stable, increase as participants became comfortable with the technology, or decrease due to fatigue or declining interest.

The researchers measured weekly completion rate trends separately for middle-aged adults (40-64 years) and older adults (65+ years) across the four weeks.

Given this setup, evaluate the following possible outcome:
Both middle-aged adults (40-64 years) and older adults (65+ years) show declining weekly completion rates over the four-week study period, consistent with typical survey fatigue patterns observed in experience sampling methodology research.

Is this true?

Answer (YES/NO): NO